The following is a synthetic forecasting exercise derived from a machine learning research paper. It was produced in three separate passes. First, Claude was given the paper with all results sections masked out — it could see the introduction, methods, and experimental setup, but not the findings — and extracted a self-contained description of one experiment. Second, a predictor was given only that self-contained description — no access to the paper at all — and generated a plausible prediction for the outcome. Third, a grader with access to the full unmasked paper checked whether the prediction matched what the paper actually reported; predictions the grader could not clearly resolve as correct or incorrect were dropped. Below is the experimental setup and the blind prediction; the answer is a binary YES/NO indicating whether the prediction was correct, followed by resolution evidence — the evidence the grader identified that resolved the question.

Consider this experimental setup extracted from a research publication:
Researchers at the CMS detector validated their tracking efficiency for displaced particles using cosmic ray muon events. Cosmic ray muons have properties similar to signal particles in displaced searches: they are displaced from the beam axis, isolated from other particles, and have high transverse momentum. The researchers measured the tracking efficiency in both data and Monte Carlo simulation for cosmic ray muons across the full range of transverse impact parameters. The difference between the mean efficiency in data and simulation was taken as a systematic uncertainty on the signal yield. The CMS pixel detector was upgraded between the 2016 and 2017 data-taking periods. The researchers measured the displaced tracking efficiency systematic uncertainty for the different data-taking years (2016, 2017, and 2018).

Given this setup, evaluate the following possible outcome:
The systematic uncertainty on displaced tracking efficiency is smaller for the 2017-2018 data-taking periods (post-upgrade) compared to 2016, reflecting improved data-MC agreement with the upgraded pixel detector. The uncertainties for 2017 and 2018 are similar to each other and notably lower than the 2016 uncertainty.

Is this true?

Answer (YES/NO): NO